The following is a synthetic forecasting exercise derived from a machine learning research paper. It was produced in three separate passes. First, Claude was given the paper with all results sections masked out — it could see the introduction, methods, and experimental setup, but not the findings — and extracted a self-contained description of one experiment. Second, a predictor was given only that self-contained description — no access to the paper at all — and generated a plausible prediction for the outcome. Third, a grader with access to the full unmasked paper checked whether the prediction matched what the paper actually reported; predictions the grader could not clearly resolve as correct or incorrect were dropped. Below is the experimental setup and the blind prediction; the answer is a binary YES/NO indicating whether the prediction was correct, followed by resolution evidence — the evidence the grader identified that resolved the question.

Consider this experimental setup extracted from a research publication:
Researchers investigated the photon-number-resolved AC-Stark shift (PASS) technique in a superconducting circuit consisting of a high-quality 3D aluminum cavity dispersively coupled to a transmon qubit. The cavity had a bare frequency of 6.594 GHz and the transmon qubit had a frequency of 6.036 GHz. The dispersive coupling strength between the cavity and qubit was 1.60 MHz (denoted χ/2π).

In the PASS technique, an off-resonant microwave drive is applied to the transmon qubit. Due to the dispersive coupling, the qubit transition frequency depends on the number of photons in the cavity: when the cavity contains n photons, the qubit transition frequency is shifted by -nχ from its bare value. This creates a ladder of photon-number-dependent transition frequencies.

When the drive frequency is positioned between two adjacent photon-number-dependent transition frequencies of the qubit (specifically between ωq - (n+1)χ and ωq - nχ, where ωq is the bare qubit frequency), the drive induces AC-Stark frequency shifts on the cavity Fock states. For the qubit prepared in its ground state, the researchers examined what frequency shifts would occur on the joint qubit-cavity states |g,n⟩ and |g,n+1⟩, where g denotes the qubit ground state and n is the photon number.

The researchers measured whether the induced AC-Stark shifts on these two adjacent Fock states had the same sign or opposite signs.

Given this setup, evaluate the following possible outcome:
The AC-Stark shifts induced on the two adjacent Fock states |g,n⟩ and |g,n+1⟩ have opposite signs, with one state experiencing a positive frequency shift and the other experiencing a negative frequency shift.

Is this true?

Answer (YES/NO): YES